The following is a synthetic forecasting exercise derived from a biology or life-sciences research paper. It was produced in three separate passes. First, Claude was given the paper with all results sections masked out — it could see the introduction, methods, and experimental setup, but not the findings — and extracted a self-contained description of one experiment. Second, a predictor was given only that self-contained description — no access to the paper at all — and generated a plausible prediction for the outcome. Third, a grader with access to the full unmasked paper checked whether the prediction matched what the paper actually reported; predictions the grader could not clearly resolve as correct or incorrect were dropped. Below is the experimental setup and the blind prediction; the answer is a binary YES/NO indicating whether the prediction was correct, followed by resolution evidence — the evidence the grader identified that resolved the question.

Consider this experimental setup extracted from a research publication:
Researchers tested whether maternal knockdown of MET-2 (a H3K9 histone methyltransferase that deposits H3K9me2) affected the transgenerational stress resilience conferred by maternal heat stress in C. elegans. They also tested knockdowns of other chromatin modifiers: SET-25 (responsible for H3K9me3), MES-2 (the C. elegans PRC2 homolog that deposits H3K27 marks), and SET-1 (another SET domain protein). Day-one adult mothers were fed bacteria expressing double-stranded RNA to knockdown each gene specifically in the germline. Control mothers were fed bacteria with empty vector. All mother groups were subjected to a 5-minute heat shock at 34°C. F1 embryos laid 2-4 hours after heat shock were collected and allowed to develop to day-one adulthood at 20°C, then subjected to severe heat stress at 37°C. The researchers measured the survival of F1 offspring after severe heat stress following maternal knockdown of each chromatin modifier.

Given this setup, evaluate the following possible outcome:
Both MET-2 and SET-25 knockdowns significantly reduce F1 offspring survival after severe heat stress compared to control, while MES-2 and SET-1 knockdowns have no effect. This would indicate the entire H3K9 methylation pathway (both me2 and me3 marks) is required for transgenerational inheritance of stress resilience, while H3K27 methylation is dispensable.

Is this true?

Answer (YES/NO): NO